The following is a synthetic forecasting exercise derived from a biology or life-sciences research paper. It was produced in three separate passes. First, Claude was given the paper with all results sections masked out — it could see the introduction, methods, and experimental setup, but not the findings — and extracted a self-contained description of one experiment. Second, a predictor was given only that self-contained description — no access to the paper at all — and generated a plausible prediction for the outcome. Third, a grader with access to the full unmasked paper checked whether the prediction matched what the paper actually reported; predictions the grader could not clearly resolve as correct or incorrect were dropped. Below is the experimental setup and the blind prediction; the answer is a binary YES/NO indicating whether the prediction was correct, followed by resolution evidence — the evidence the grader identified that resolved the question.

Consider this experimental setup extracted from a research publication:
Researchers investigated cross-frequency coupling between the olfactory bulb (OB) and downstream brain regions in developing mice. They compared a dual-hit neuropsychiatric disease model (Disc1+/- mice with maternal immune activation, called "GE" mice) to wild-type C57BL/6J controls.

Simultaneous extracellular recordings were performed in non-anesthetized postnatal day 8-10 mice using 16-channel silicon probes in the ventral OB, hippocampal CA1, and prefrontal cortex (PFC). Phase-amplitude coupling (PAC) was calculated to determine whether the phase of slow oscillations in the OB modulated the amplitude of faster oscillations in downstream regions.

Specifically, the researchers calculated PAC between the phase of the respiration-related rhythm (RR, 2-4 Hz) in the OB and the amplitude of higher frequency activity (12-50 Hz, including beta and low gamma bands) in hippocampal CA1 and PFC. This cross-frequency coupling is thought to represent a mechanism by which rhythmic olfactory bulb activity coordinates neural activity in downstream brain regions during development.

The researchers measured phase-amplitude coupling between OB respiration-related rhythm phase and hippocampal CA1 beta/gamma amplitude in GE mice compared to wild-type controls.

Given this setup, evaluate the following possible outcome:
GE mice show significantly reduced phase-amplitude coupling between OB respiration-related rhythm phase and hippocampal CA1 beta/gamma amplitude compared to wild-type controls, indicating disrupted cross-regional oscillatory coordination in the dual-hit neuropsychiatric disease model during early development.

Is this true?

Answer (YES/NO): YES